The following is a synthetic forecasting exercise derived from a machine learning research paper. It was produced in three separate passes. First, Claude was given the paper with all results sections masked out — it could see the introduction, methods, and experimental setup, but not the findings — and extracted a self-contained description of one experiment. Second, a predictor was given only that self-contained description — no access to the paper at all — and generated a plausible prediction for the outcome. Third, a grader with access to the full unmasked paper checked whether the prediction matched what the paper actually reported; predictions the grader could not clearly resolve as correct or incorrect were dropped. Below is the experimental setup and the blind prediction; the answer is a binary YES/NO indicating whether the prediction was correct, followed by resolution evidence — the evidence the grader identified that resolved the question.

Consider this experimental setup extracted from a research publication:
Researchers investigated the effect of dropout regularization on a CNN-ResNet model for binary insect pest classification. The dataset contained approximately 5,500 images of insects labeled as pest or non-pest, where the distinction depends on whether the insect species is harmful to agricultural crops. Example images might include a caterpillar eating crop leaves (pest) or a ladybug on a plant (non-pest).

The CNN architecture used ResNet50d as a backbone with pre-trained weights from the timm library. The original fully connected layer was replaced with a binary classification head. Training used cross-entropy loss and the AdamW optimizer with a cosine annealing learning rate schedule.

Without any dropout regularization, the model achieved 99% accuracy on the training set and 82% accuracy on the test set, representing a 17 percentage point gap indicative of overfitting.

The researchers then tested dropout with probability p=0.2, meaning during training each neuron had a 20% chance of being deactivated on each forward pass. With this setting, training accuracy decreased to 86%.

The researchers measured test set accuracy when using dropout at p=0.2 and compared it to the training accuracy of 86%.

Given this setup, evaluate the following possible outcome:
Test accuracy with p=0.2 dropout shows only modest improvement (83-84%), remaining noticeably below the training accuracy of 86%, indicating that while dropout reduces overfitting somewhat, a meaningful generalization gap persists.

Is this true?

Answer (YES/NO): NO